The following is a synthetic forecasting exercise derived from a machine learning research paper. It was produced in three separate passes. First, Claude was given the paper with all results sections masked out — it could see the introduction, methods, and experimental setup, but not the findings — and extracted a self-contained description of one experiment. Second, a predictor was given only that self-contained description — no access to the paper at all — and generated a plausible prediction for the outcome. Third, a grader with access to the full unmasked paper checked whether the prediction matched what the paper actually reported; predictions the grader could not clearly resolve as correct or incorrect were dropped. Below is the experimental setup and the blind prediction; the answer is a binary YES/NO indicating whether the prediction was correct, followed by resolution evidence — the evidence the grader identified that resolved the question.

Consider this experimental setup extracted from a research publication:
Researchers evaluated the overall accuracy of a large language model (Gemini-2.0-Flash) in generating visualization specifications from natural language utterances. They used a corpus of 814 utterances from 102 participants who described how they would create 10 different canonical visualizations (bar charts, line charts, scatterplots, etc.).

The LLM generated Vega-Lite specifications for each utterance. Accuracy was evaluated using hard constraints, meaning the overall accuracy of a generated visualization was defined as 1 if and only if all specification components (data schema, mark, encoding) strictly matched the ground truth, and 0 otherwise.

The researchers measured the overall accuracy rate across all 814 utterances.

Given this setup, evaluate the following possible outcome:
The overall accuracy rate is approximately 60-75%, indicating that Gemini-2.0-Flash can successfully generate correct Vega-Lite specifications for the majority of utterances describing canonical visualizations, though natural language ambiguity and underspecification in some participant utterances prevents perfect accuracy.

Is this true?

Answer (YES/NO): NO